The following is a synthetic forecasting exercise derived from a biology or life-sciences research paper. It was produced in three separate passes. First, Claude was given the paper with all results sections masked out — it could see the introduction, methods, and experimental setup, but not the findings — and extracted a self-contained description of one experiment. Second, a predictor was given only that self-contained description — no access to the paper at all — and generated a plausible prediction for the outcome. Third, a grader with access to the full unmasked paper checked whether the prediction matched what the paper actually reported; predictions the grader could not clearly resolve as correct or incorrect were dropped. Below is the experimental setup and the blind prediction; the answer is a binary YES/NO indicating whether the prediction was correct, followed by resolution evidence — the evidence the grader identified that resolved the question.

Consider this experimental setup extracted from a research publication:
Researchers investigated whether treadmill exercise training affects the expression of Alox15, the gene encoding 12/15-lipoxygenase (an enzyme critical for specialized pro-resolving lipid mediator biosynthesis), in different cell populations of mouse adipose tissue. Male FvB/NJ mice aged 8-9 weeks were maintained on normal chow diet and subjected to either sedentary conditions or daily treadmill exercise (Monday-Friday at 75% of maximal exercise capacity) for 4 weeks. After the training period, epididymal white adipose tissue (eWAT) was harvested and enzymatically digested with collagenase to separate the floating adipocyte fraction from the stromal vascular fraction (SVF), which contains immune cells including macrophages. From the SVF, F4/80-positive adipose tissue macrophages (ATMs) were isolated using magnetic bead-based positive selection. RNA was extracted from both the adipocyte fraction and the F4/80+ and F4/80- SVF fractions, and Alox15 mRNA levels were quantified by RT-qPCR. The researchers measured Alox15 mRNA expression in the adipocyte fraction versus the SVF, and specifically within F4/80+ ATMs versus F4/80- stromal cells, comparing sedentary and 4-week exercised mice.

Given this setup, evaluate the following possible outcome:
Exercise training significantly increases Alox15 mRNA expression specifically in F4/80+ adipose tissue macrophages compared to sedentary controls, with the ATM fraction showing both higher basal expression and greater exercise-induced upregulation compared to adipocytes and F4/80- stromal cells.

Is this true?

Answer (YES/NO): NO